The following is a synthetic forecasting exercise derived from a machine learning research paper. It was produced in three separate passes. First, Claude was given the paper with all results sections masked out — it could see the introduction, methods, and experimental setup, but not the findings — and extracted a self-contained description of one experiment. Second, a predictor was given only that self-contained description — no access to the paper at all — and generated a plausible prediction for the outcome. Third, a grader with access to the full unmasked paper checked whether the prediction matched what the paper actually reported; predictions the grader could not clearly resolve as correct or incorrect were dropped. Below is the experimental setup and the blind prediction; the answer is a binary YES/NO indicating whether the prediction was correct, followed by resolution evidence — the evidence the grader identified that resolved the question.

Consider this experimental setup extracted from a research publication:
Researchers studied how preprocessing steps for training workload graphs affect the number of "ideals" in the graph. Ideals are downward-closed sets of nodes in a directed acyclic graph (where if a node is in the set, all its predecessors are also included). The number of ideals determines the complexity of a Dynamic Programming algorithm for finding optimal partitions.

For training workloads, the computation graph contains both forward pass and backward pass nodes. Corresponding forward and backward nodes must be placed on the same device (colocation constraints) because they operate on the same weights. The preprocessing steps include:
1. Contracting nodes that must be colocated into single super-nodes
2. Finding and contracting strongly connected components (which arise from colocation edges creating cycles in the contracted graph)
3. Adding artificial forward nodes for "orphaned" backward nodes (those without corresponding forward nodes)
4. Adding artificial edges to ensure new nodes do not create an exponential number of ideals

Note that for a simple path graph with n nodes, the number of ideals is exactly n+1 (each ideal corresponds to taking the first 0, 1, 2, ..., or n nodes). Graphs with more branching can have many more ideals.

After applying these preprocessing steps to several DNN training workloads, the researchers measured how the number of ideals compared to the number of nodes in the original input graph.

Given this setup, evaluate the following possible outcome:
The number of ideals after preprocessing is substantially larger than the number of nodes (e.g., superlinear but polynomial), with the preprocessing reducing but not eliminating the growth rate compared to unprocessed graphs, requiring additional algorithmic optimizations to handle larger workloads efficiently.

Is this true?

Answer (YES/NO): NO